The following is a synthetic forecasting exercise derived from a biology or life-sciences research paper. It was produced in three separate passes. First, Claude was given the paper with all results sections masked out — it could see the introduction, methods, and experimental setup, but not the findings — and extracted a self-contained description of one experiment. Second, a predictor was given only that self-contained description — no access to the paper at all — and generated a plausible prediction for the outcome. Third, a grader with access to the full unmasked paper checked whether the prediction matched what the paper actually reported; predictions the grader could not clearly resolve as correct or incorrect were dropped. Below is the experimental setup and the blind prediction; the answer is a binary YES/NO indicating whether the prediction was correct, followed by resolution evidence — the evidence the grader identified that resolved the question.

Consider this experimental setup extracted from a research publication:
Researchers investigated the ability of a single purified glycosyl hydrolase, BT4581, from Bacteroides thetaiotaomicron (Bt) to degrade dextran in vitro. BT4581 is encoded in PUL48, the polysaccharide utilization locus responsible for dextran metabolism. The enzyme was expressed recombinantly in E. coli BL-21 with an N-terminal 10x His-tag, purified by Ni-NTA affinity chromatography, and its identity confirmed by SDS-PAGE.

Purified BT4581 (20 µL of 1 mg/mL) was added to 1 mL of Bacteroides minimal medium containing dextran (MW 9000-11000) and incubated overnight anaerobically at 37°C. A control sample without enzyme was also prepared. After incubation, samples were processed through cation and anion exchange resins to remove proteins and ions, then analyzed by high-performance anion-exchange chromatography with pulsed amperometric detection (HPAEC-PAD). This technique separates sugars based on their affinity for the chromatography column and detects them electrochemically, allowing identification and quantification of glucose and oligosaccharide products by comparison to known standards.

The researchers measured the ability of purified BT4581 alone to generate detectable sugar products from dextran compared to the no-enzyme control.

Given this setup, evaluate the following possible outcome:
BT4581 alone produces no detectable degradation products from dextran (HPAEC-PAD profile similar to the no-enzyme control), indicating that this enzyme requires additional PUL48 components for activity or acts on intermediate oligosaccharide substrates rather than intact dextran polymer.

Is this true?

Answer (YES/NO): NO